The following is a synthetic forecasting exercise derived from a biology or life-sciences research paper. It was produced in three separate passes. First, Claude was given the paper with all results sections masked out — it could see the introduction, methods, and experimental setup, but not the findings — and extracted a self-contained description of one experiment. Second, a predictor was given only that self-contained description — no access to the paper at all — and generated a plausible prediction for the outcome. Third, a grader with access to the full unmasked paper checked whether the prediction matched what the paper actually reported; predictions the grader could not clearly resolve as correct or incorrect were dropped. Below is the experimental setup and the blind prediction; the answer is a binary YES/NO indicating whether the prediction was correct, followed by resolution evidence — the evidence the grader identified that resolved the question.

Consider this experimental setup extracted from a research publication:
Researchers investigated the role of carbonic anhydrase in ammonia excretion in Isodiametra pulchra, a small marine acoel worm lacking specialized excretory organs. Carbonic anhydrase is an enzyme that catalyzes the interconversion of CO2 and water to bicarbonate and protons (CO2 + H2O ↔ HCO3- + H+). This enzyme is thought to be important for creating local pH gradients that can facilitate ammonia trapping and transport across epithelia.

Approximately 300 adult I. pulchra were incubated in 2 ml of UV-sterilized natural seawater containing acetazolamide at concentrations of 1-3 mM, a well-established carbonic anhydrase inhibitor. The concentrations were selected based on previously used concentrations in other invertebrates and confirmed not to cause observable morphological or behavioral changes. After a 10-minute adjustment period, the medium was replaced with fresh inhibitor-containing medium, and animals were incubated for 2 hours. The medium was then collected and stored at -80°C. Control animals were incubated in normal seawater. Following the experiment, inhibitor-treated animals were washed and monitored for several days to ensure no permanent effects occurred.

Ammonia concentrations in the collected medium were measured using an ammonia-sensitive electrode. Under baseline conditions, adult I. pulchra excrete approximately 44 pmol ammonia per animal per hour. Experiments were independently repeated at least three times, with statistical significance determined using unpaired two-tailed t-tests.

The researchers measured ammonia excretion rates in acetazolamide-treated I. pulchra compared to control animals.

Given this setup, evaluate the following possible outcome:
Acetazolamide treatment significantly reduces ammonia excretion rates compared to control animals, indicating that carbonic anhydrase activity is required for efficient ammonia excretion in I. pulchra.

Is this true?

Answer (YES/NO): NO